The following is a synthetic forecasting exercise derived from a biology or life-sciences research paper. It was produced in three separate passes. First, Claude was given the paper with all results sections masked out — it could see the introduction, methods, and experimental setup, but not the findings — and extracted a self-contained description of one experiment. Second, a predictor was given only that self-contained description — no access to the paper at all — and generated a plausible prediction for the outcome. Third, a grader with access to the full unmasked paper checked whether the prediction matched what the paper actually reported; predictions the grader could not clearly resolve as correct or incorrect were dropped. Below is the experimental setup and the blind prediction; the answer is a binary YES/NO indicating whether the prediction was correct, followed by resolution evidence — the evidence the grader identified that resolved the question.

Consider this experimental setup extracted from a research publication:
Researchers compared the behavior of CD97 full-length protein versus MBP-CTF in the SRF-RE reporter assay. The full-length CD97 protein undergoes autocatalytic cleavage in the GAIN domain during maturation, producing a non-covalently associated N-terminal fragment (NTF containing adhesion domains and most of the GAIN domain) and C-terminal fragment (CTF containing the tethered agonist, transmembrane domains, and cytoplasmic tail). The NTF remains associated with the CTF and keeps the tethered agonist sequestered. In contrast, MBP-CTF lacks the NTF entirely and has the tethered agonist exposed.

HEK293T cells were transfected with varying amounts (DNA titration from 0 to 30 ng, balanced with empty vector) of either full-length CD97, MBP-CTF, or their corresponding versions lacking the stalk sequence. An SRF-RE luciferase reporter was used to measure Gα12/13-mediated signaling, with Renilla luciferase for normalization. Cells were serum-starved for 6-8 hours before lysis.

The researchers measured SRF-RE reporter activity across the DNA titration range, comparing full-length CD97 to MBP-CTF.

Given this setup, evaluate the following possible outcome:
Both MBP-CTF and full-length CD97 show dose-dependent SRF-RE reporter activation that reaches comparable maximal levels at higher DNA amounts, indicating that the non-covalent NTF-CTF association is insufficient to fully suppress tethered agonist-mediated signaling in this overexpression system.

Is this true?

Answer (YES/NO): NO